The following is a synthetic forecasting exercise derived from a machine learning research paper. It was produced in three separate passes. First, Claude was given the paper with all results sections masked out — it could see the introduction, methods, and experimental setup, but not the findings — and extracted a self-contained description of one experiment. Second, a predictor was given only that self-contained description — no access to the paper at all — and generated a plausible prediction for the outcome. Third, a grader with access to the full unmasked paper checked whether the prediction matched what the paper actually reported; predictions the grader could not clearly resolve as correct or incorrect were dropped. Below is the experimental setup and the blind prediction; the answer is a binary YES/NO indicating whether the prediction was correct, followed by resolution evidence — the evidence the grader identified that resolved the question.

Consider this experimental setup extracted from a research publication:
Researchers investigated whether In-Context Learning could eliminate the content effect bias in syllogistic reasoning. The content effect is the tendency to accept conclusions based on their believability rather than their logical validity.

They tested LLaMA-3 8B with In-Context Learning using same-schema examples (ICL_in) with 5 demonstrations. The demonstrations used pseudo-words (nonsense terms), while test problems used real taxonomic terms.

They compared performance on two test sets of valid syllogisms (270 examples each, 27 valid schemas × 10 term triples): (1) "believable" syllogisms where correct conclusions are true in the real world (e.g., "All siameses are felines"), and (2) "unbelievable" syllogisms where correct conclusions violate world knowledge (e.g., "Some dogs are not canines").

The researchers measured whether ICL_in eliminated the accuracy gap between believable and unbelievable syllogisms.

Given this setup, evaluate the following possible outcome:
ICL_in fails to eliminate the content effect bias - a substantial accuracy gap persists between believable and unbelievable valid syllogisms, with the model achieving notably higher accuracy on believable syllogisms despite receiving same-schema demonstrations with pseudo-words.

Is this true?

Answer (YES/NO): NO